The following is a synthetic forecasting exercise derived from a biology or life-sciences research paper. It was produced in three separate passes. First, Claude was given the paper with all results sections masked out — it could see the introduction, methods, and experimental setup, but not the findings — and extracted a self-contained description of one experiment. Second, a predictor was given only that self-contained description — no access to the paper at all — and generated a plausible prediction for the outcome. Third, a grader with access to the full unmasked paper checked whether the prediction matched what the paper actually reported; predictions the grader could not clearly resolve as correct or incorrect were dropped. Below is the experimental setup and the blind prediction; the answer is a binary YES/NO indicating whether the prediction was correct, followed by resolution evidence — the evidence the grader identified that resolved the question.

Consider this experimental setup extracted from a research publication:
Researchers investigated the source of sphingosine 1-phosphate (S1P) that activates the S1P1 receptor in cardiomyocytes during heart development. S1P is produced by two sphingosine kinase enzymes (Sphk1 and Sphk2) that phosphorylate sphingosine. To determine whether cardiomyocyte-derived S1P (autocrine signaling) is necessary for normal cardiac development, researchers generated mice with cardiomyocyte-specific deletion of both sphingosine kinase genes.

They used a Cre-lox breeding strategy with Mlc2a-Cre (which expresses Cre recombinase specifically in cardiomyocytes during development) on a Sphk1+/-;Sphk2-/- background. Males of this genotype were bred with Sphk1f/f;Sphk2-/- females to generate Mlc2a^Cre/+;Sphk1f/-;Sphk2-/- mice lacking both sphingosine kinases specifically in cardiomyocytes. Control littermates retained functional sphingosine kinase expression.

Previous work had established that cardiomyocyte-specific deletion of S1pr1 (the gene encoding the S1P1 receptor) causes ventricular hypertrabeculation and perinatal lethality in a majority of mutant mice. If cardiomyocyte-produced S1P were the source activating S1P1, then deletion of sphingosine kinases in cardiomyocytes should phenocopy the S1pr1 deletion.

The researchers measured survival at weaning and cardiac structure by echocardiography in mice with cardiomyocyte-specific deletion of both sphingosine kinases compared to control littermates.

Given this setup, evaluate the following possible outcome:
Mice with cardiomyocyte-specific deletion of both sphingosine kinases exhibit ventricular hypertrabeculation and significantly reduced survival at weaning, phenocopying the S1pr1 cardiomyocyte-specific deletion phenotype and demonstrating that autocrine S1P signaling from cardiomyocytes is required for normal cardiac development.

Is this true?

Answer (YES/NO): NO